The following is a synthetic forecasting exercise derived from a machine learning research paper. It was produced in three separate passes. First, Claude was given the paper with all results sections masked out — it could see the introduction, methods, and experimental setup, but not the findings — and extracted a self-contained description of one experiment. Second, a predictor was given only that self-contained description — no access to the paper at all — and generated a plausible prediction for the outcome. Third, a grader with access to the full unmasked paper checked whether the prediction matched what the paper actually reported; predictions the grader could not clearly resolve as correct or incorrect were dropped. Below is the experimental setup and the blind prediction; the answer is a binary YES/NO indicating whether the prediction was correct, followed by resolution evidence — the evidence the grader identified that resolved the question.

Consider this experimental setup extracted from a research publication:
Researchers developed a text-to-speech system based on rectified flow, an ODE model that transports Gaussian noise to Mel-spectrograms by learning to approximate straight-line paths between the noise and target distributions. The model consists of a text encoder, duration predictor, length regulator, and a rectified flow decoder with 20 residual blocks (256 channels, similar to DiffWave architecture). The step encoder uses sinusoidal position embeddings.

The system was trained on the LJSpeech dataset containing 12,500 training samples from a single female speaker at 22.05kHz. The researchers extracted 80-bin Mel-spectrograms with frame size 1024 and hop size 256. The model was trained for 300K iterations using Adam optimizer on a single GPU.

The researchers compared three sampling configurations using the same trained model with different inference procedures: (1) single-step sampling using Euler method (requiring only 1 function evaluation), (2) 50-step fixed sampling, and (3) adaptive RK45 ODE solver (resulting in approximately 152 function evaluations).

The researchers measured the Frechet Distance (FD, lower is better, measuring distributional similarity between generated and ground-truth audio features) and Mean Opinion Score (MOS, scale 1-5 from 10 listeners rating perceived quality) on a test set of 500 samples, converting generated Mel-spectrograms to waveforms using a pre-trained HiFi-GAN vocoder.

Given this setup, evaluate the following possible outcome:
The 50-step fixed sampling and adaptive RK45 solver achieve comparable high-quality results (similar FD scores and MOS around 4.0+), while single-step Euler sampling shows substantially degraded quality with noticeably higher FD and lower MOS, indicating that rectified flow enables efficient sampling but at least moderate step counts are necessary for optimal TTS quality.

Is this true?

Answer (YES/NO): NO